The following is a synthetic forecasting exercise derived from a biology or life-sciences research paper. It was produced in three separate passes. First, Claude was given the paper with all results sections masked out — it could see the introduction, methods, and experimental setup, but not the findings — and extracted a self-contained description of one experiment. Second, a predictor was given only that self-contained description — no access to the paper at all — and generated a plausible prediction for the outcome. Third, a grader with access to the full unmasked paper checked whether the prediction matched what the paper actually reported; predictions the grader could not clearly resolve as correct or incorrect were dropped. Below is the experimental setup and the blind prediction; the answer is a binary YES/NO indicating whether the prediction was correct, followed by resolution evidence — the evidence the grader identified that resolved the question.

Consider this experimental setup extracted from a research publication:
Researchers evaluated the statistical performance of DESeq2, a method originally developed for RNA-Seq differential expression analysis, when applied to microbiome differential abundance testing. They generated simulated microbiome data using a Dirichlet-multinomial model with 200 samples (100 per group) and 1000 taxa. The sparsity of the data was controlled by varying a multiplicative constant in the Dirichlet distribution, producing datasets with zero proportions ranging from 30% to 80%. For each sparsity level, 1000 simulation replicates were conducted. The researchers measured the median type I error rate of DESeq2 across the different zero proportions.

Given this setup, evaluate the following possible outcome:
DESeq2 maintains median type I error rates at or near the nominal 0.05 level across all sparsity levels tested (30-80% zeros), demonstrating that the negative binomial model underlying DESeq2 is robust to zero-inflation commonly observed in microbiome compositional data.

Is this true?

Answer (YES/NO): NO